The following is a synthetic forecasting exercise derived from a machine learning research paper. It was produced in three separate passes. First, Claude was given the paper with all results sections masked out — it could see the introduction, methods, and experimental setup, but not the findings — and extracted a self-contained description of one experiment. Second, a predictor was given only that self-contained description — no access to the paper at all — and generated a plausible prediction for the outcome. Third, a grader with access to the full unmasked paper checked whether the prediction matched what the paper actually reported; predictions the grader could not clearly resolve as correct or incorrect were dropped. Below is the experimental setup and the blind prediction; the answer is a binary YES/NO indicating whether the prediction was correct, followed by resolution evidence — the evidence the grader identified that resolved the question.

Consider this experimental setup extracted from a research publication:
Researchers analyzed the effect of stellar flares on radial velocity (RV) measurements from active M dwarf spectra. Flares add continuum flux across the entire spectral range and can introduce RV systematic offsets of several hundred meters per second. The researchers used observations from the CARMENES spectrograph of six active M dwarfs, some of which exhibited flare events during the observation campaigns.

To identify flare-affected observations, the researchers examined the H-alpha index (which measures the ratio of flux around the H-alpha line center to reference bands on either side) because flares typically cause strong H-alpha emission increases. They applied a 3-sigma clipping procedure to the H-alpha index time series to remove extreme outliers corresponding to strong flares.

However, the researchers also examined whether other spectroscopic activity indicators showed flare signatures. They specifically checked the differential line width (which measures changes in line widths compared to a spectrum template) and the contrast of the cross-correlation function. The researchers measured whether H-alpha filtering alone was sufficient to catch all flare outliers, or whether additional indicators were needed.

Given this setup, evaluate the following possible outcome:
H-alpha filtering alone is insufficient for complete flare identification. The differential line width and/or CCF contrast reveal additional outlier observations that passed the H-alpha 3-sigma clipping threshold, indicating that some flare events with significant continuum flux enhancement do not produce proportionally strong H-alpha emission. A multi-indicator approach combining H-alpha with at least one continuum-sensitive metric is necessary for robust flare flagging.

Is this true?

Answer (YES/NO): YES